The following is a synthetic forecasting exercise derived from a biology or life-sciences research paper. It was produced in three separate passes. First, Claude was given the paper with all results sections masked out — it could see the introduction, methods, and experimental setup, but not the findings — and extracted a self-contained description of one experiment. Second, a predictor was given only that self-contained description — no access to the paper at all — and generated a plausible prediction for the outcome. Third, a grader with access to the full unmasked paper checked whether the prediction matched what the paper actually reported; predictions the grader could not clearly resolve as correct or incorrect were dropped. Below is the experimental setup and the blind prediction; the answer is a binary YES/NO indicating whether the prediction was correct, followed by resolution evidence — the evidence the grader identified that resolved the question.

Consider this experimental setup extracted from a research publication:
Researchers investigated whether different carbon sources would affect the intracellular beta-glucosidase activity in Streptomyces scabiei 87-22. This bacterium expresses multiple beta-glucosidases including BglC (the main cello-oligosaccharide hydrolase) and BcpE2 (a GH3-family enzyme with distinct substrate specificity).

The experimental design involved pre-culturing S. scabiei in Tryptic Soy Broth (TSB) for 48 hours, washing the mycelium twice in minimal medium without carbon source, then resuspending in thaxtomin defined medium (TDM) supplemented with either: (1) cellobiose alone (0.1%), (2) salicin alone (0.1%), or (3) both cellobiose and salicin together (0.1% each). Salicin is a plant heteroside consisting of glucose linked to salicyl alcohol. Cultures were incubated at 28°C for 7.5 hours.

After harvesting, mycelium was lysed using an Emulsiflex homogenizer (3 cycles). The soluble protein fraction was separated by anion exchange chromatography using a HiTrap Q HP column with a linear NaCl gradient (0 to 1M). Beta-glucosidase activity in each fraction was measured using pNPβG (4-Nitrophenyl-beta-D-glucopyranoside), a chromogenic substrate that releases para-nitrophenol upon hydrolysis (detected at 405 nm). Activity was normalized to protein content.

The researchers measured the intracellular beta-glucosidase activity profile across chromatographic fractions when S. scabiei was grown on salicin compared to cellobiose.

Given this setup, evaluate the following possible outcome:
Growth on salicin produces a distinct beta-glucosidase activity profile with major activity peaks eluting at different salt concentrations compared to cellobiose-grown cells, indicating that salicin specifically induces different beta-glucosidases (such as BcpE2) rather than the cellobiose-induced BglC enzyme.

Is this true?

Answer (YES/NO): YES